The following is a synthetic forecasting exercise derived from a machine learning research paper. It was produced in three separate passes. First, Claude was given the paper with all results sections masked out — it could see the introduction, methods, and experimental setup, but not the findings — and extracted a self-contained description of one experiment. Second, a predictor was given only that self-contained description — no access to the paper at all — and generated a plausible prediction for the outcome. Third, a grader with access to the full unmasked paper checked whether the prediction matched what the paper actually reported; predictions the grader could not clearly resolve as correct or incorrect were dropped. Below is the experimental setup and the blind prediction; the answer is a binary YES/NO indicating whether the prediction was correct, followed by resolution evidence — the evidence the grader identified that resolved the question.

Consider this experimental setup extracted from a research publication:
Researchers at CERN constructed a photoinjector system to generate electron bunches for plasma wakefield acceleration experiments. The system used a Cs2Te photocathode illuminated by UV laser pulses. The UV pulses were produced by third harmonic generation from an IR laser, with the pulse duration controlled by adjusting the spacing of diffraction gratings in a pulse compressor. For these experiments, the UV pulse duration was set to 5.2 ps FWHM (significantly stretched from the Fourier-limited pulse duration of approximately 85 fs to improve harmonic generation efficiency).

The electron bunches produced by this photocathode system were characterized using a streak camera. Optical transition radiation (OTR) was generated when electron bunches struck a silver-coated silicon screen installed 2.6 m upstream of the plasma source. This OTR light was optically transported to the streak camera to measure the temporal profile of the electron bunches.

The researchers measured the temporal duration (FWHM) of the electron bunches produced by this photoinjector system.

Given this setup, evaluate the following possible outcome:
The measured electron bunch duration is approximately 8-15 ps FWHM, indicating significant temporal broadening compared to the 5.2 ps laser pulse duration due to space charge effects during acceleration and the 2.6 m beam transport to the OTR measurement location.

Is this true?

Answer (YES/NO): NO